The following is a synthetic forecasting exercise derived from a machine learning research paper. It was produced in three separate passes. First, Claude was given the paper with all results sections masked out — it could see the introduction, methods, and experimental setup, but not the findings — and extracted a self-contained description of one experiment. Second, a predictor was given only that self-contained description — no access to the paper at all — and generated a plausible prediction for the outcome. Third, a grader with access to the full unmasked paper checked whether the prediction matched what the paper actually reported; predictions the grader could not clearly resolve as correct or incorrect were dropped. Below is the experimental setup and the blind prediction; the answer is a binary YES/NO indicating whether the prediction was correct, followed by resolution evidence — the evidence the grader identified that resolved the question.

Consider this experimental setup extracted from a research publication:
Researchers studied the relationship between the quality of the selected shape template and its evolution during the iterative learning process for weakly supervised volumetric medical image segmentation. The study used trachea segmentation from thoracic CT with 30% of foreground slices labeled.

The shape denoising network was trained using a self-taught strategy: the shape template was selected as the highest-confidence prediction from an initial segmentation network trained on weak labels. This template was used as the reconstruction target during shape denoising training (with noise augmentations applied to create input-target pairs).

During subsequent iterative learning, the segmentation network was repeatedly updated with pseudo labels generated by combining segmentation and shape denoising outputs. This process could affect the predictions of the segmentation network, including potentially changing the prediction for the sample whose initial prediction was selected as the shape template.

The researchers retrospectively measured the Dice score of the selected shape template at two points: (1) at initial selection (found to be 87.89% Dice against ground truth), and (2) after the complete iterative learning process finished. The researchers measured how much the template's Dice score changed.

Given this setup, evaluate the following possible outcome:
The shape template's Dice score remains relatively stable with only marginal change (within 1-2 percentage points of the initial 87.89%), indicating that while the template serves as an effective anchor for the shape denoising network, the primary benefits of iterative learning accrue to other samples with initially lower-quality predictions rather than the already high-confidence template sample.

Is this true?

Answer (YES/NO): NO